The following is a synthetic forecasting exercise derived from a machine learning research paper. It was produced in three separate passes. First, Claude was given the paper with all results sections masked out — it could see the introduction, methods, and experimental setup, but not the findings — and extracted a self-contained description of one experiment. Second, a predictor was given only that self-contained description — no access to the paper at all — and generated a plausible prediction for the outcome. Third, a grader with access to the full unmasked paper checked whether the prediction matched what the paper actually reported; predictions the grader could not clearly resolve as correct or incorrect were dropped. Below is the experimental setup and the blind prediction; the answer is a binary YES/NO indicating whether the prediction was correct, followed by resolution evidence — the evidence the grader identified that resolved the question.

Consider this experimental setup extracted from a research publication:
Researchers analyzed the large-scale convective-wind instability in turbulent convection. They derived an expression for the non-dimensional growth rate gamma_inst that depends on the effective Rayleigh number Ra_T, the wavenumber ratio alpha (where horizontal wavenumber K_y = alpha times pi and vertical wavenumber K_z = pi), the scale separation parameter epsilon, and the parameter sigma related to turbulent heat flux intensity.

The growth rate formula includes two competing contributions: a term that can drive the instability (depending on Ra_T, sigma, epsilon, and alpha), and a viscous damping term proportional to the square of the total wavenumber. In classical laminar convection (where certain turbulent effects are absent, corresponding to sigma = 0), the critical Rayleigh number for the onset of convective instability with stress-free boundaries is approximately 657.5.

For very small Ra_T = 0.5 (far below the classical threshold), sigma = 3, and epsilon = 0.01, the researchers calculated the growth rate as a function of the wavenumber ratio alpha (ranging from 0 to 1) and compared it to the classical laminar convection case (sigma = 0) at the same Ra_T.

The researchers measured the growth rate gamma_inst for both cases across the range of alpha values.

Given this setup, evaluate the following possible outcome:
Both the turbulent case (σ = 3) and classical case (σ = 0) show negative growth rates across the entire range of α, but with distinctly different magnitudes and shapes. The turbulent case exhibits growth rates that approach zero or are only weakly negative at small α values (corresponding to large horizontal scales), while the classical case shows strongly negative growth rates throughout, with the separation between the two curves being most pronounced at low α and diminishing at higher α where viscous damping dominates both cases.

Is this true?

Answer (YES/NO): NO